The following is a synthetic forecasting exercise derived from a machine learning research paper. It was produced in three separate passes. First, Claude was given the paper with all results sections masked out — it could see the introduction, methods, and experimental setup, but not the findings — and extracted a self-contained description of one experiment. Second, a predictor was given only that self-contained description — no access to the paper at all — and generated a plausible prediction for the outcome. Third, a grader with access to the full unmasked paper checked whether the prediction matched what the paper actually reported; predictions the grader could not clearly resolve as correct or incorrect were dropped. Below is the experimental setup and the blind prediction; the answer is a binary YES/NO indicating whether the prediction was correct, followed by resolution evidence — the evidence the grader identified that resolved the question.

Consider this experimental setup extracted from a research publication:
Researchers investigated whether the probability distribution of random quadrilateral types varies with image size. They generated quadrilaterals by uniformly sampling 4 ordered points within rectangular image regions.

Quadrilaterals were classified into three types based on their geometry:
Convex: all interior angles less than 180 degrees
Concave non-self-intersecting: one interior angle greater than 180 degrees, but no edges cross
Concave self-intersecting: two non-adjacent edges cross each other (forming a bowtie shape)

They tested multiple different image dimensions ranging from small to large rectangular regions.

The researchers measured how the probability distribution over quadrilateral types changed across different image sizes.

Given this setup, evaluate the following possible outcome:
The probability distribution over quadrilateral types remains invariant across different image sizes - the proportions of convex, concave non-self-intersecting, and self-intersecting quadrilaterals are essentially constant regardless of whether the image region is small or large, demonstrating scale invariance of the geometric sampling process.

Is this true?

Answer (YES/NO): YES